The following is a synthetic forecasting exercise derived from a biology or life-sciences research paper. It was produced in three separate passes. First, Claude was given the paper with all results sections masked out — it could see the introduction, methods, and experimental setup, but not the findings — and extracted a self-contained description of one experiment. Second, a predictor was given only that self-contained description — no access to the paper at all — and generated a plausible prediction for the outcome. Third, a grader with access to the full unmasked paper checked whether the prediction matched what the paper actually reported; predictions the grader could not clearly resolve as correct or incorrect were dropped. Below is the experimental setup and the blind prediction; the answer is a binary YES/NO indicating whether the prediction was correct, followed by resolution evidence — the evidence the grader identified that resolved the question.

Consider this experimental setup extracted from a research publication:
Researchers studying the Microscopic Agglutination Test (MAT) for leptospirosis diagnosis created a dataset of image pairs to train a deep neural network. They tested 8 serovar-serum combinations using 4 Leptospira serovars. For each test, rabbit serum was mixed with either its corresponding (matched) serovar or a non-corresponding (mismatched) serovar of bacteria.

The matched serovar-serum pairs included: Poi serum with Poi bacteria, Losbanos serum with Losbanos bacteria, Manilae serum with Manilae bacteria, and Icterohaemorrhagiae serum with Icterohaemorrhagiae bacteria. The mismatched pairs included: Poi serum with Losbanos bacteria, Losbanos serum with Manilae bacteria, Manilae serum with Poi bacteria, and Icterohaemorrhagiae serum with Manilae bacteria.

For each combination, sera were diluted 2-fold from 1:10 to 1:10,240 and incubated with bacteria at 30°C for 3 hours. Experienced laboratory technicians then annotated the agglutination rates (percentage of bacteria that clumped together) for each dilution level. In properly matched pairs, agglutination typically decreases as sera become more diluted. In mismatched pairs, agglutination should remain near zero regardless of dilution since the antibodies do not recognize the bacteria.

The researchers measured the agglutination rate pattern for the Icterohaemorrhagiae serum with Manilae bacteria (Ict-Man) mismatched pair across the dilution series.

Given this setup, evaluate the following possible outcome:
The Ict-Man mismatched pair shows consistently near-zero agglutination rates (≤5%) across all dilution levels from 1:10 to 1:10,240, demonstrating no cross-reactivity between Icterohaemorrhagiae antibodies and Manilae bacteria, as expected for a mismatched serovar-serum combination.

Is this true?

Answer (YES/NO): NO